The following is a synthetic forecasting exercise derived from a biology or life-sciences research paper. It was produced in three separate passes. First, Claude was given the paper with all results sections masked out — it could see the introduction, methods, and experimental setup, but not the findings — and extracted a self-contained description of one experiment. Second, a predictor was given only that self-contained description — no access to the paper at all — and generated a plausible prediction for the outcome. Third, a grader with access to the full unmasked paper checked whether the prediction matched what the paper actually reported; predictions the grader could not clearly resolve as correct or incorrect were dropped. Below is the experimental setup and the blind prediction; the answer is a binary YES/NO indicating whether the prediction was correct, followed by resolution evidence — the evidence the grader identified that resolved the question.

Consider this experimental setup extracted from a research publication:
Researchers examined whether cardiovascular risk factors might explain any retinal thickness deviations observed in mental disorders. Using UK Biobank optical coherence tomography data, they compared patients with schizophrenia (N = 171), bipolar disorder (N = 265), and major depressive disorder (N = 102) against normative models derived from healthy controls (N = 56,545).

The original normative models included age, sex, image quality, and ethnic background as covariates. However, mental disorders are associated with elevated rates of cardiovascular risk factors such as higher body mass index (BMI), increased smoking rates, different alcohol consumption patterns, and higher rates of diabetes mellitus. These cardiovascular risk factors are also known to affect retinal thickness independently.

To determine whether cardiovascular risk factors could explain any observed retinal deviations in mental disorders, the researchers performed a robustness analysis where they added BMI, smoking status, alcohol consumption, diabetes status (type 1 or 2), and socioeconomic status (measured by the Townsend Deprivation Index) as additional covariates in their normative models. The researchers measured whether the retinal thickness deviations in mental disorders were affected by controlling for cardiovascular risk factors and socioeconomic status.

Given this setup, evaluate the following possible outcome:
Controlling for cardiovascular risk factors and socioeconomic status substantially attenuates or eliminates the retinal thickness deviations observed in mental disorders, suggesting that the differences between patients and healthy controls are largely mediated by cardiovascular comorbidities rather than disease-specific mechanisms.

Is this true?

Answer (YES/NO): NO